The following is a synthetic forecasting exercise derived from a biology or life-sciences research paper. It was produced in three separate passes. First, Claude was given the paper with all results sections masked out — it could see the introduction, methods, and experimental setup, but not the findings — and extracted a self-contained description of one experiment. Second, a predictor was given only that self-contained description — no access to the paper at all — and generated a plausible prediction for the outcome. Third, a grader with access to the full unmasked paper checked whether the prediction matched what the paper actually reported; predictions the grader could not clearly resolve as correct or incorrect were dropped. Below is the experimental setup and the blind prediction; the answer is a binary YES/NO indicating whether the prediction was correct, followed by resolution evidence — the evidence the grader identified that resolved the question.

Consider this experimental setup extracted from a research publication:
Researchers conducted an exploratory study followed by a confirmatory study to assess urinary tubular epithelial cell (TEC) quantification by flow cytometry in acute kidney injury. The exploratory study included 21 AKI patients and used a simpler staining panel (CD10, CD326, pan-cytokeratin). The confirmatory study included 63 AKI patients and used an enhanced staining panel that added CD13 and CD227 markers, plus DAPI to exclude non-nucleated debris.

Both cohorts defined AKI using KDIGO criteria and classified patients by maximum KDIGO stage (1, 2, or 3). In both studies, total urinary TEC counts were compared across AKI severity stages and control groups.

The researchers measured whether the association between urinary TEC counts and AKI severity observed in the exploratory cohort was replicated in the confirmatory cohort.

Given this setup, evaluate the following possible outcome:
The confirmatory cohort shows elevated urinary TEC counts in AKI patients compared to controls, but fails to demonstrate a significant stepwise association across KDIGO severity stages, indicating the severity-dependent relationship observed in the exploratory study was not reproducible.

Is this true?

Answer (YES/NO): NO